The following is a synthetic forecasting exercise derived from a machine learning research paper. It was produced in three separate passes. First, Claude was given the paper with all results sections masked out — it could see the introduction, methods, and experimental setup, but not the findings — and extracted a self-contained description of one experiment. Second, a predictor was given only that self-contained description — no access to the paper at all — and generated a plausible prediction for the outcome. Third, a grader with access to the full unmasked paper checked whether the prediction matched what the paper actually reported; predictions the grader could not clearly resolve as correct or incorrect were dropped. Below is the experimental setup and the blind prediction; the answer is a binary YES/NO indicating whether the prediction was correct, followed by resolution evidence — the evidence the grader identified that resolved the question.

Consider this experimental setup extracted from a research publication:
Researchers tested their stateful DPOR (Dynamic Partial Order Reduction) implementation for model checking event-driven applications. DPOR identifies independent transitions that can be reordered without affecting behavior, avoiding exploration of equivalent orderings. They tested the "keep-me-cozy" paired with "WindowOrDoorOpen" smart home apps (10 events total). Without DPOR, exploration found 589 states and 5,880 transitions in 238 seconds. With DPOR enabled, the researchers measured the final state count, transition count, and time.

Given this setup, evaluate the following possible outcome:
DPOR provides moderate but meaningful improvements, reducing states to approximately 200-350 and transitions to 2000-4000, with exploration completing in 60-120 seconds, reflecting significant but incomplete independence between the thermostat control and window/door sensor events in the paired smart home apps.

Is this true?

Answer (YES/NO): NO